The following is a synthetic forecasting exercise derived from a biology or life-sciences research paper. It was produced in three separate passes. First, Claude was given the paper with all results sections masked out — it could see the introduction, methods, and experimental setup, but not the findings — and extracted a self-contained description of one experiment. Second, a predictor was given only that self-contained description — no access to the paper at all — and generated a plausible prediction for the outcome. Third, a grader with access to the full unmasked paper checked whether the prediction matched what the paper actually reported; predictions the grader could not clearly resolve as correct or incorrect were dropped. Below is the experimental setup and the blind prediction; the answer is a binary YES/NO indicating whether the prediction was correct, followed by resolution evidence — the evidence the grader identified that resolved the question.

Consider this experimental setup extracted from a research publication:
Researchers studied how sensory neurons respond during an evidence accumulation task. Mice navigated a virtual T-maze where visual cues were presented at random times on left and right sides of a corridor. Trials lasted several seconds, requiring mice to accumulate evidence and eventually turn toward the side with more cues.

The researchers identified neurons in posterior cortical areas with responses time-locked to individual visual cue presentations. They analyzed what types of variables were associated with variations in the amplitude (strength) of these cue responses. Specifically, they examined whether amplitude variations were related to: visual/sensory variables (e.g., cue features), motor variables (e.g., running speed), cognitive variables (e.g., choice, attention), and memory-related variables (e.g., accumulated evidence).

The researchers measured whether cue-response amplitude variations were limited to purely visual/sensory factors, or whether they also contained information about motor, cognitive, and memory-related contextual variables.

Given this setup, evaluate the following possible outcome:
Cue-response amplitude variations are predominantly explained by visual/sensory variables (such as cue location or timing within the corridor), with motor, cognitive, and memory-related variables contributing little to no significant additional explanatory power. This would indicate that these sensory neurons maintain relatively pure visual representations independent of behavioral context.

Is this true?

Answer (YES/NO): NO